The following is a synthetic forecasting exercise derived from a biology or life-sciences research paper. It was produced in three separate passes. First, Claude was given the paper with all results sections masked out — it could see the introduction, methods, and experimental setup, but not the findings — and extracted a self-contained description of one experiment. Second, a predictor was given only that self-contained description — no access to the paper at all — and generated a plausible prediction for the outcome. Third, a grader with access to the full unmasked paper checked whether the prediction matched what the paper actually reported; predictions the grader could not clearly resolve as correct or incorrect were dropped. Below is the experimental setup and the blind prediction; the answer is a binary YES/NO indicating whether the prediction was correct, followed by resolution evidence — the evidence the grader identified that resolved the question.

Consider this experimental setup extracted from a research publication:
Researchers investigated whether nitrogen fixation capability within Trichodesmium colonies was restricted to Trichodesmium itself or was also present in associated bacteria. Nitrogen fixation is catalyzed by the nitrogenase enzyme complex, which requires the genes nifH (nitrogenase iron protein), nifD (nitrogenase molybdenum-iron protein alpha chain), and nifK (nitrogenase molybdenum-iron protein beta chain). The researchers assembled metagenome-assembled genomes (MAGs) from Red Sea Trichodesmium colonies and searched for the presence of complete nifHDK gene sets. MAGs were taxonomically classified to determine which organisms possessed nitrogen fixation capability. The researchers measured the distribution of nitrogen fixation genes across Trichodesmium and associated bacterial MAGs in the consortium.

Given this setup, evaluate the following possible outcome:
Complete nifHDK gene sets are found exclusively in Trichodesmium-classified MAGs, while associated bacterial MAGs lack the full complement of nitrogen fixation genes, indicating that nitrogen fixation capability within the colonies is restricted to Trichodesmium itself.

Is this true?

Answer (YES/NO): YES